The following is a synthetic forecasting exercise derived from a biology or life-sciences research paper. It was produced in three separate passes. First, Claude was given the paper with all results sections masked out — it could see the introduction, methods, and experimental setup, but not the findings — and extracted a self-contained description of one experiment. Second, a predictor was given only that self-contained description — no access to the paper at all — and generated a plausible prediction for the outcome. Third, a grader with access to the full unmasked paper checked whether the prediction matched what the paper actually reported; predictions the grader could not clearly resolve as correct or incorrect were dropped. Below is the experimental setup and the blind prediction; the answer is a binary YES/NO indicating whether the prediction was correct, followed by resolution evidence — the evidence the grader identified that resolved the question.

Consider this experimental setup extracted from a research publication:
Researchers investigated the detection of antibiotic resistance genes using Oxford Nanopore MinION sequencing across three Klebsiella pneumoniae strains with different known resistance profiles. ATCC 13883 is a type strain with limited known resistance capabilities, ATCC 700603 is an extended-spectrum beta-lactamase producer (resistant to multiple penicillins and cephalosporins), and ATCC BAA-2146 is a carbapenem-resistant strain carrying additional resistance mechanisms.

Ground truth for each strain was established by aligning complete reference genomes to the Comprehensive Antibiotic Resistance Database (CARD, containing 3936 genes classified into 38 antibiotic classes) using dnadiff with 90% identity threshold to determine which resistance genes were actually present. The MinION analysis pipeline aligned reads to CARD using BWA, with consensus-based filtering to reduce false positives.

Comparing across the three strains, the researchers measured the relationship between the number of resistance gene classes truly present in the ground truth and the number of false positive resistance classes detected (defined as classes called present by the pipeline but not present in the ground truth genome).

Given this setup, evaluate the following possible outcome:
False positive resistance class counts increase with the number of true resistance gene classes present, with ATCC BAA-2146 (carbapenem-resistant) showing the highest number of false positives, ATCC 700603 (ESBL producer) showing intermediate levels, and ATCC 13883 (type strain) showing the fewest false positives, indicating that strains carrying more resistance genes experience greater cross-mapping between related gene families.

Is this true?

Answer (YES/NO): NO